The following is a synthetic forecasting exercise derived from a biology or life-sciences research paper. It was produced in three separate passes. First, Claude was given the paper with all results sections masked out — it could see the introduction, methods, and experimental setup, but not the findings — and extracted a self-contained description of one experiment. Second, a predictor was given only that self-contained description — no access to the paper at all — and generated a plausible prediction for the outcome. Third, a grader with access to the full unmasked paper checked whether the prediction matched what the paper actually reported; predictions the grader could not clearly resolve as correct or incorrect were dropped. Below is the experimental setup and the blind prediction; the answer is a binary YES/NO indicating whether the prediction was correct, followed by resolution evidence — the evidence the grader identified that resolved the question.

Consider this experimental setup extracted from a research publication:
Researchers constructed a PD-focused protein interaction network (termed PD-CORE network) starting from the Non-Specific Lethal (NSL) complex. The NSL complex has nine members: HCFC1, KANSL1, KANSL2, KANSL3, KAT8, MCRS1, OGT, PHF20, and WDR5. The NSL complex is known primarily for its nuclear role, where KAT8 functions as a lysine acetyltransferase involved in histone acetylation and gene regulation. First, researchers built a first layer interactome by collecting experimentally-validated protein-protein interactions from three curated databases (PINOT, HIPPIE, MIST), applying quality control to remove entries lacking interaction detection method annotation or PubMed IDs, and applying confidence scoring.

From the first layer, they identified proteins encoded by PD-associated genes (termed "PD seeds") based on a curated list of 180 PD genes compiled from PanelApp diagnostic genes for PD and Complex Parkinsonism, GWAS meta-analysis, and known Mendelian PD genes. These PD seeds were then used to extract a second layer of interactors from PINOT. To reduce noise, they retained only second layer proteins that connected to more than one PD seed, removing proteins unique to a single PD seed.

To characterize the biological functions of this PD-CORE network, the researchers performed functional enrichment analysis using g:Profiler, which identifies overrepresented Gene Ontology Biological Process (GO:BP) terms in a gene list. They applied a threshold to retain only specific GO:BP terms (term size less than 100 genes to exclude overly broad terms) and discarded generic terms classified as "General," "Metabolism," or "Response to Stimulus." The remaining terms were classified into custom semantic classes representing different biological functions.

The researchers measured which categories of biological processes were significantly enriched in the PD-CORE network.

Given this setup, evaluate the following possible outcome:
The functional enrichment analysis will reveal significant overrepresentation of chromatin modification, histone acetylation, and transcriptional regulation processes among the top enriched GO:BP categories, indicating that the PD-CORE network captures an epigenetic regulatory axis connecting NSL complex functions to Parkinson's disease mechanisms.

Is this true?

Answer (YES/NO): NO